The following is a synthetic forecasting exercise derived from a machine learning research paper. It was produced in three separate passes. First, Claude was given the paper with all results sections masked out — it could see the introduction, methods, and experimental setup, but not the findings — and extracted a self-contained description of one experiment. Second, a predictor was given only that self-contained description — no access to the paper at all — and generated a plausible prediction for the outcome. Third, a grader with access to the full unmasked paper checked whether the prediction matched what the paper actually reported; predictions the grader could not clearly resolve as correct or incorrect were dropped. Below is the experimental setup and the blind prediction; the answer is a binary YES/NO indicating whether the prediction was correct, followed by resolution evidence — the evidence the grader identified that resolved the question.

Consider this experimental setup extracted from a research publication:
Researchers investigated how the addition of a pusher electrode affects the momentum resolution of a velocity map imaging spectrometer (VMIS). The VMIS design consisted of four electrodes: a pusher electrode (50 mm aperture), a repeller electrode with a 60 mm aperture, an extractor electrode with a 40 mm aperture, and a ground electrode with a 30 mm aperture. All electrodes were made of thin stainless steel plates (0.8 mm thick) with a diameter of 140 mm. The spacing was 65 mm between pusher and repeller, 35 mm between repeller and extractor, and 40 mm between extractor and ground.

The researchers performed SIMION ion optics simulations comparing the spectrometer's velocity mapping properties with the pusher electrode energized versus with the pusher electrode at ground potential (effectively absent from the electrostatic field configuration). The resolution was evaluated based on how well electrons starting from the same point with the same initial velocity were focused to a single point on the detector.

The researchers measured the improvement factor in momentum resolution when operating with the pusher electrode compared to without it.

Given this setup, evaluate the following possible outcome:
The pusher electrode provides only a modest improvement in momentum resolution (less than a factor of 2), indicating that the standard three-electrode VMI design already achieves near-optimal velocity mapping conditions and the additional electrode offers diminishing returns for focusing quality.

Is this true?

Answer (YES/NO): NO